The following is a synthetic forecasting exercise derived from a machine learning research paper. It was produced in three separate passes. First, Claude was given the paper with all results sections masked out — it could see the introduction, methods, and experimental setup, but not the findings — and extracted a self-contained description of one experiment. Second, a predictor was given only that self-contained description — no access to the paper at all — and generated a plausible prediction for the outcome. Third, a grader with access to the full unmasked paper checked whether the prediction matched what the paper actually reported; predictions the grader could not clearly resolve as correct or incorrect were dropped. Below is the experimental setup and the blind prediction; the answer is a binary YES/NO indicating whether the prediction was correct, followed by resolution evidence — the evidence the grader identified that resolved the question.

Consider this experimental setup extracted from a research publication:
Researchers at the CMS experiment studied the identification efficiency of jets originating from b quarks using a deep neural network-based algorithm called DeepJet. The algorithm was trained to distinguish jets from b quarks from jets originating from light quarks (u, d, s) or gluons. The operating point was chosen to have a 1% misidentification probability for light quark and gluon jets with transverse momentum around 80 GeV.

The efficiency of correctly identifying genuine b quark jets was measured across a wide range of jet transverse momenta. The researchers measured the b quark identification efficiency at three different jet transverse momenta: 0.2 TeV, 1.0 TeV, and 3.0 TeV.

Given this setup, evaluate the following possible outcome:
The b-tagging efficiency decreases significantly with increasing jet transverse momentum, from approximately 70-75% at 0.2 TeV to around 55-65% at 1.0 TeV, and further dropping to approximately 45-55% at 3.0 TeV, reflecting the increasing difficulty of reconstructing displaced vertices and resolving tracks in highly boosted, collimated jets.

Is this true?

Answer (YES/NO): NO